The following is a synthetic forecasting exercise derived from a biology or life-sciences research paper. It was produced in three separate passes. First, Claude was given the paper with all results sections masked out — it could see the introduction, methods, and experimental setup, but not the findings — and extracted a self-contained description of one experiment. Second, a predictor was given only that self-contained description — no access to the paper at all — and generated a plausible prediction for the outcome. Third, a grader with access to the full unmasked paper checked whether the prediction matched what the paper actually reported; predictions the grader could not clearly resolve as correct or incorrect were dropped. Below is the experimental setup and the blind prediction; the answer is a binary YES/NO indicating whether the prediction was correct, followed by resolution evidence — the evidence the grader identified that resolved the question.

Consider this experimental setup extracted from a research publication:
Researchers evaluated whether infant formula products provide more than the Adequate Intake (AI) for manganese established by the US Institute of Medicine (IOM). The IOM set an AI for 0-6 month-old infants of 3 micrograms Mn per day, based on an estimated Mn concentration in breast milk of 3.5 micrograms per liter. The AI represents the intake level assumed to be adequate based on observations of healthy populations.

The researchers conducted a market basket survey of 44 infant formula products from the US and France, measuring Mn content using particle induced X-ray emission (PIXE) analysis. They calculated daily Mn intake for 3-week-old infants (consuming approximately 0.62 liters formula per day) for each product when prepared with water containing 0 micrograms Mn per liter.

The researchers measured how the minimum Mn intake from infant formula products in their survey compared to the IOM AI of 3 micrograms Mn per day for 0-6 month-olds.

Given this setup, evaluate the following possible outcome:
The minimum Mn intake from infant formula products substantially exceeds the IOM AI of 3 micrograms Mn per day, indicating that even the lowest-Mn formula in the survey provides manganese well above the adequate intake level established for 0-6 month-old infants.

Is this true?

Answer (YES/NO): YES